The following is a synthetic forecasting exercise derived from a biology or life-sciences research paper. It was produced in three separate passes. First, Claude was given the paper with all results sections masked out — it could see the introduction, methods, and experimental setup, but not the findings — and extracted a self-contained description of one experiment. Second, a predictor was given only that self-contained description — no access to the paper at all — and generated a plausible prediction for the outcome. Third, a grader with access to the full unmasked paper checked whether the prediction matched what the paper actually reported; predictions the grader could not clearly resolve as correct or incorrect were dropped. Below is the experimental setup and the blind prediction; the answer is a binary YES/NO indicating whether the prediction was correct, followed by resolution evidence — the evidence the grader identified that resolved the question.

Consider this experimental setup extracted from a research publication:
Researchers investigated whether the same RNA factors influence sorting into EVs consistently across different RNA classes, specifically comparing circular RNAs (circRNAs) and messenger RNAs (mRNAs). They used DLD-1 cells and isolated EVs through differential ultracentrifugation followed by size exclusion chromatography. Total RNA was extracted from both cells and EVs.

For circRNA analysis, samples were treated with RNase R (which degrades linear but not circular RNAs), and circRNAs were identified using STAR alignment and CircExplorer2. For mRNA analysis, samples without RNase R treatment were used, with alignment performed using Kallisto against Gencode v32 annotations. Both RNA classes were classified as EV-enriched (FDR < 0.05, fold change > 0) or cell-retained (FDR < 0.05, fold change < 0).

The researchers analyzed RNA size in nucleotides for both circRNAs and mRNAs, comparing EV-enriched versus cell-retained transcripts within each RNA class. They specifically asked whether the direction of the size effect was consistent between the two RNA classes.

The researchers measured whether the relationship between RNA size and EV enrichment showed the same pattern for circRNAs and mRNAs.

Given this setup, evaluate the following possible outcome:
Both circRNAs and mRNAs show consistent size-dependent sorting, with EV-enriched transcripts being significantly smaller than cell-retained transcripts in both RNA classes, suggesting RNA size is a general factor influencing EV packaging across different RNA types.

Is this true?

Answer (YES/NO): YES